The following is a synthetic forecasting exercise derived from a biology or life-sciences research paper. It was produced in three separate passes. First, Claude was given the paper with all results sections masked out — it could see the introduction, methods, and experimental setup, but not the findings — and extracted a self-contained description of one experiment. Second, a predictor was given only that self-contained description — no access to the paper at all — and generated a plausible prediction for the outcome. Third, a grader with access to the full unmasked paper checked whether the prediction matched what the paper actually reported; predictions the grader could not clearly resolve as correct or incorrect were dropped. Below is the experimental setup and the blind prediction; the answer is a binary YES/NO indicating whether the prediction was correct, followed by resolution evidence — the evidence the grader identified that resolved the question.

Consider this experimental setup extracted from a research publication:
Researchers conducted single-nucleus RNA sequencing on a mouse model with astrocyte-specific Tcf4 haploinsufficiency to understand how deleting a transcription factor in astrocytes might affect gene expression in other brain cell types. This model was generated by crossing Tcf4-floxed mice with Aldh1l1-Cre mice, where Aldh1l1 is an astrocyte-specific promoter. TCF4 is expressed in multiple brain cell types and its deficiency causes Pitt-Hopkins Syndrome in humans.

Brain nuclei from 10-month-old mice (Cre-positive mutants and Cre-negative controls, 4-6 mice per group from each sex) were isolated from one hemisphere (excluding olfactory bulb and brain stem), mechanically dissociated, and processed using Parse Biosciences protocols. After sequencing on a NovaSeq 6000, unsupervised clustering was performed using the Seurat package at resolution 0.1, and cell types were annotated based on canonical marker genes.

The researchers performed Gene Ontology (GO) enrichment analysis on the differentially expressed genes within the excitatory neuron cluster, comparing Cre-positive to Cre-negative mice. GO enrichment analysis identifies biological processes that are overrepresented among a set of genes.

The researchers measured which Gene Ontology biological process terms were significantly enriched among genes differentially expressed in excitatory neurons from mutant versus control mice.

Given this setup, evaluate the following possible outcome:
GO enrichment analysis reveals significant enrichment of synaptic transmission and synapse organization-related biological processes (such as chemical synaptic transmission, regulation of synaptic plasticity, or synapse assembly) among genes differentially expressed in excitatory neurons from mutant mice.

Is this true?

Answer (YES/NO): NO